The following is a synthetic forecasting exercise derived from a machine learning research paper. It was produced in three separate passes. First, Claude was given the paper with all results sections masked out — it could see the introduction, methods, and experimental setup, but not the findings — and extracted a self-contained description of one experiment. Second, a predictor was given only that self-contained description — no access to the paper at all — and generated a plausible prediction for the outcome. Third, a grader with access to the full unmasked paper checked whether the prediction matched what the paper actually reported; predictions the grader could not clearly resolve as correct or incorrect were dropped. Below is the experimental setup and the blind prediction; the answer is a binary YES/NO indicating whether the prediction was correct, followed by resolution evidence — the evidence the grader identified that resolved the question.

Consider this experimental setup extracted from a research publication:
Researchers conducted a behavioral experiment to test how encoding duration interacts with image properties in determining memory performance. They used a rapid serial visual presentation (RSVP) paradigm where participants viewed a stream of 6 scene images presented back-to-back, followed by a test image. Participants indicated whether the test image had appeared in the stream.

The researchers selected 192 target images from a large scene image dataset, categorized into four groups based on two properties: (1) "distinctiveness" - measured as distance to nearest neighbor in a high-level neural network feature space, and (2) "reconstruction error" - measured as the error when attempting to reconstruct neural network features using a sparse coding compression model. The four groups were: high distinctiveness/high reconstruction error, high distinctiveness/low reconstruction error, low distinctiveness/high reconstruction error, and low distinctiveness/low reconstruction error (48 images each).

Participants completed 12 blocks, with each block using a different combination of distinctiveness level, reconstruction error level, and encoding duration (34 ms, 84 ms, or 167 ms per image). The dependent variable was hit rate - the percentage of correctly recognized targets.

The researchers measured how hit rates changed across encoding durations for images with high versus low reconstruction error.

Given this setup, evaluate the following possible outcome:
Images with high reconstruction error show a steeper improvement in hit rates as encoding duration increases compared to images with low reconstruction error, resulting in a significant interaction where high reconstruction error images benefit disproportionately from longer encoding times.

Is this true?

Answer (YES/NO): YES